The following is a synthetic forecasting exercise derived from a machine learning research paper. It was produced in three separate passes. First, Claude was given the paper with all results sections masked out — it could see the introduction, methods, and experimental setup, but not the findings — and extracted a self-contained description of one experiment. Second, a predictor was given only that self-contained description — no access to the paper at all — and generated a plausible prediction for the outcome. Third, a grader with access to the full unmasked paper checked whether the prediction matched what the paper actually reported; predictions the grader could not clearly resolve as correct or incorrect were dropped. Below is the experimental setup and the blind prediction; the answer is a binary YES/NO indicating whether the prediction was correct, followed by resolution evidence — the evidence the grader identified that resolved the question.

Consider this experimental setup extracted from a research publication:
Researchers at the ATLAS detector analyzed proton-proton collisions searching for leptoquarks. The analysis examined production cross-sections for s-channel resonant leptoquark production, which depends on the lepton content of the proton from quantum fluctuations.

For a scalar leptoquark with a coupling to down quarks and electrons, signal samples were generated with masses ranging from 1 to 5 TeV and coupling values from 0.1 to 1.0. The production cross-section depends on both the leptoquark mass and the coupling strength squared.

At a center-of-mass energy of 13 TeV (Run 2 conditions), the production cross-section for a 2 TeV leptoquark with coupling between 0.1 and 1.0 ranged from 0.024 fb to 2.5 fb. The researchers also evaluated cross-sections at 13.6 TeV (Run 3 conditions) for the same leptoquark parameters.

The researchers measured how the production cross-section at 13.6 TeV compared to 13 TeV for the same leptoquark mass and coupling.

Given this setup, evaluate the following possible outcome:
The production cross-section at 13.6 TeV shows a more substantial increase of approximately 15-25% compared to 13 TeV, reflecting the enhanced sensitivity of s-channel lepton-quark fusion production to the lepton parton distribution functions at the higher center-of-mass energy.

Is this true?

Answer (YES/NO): YES